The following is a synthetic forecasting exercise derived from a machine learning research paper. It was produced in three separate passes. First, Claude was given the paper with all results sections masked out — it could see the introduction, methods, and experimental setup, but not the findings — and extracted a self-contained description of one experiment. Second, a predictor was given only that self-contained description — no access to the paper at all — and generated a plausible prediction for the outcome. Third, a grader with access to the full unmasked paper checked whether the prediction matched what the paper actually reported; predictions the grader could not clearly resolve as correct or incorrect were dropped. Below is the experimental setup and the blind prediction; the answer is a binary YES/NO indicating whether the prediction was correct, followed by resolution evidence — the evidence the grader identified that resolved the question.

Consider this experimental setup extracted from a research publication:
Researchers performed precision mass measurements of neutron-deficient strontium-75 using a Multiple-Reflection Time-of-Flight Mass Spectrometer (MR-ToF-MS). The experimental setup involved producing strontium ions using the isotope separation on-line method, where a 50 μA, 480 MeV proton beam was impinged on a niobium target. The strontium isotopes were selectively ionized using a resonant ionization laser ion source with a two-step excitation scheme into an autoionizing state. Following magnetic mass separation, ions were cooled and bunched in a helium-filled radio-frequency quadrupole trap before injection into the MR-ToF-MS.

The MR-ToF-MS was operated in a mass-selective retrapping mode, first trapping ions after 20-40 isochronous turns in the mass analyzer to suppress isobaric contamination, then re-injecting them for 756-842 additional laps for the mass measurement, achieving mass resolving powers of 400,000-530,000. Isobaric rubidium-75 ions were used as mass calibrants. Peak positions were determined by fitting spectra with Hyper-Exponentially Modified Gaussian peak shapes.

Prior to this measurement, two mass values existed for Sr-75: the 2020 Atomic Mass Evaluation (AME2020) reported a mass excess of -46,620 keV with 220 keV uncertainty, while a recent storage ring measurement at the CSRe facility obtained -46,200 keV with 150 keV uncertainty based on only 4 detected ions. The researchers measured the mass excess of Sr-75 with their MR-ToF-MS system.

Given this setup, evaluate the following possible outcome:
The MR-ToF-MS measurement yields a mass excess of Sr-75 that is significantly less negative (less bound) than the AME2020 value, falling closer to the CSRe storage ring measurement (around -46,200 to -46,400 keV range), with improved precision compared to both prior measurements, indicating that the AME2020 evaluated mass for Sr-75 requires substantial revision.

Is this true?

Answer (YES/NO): YES